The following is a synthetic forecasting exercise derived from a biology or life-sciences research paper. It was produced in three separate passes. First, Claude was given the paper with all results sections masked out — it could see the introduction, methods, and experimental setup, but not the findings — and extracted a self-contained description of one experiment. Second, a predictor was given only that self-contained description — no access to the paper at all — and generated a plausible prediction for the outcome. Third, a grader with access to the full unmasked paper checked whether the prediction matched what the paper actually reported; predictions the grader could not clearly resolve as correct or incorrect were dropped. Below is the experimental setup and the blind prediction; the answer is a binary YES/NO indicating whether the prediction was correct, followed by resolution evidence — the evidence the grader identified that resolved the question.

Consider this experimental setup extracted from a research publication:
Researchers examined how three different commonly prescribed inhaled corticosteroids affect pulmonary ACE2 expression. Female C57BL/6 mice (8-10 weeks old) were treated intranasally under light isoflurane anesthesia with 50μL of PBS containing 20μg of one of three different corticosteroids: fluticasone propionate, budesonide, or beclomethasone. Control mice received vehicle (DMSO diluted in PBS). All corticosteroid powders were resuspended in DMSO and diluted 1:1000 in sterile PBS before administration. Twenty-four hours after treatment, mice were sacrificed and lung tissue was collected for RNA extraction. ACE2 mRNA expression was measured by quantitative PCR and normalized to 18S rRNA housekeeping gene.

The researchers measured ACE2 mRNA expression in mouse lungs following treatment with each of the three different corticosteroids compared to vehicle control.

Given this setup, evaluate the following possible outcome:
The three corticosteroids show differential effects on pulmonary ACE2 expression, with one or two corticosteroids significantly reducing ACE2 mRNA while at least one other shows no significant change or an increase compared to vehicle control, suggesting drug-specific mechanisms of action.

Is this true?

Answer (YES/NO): NO